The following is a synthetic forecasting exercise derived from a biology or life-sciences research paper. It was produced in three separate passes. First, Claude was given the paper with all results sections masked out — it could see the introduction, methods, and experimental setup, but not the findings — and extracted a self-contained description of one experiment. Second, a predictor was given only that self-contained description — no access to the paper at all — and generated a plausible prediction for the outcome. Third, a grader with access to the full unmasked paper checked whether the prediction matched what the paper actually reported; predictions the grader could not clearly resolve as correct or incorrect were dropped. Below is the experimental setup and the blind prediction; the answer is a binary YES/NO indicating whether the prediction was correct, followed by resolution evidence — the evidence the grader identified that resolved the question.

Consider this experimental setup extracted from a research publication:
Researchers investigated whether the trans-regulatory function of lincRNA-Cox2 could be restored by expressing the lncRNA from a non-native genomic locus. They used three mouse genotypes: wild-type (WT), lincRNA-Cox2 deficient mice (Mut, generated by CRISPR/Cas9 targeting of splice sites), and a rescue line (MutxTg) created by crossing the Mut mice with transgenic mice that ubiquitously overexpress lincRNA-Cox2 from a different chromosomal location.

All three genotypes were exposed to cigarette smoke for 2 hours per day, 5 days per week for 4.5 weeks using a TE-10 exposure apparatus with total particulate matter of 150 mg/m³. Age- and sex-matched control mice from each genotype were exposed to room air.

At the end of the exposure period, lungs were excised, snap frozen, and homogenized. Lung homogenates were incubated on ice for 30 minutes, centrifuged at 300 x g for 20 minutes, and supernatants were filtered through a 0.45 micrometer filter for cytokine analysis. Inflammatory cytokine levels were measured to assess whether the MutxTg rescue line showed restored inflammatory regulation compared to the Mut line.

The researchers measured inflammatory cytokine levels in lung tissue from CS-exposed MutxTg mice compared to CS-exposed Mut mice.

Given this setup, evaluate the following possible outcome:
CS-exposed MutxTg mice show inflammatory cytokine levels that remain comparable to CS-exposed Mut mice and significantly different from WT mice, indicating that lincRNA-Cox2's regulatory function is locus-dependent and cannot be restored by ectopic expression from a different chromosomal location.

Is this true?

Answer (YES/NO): NO